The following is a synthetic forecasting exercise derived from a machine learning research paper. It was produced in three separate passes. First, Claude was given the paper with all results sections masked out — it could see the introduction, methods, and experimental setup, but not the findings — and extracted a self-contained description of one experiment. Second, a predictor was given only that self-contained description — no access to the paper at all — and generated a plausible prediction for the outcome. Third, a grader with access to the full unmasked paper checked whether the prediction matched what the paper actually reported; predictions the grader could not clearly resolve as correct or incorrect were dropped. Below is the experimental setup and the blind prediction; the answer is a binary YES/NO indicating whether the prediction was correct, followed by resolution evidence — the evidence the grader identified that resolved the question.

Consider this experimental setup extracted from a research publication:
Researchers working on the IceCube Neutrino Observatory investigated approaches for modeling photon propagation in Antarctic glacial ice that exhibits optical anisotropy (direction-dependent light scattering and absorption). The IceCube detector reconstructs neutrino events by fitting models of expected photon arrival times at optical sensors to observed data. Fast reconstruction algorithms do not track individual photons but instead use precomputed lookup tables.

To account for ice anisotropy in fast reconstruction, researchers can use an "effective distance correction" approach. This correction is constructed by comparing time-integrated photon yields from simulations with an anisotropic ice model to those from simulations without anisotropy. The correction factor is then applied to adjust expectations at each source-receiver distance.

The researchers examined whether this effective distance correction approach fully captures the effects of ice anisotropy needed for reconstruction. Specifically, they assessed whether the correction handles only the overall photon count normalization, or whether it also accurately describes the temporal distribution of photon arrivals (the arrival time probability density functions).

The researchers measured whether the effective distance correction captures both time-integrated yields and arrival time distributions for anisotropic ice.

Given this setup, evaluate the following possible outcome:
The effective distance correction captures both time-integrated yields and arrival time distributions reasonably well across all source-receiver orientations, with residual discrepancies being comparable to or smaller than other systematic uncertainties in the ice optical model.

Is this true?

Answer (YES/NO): NO